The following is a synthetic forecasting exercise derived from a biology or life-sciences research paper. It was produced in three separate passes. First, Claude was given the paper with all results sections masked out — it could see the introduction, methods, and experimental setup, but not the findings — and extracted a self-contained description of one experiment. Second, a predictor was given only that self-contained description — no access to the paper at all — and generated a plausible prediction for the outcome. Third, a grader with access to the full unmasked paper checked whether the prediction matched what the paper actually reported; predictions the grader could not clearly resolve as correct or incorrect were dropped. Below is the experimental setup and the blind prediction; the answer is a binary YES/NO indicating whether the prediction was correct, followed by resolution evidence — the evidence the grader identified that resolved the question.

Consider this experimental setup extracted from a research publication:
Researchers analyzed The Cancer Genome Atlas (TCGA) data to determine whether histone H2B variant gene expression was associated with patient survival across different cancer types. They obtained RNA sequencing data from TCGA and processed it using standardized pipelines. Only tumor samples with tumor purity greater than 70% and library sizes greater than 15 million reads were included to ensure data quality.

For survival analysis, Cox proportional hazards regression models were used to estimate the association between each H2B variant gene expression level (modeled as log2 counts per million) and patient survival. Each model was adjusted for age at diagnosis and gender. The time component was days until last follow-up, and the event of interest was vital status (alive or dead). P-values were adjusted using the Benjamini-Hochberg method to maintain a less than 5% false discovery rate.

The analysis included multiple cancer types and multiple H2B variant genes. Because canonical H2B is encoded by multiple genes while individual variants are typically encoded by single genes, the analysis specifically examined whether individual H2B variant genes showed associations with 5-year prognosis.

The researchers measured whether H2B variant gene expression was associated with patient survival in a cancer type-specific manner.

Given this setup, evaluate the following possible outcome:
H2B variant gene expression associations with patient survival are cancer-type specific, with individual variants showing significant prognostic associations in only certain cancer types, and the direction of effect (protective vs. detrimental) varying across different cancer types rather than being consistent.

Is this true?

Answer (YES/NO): NO